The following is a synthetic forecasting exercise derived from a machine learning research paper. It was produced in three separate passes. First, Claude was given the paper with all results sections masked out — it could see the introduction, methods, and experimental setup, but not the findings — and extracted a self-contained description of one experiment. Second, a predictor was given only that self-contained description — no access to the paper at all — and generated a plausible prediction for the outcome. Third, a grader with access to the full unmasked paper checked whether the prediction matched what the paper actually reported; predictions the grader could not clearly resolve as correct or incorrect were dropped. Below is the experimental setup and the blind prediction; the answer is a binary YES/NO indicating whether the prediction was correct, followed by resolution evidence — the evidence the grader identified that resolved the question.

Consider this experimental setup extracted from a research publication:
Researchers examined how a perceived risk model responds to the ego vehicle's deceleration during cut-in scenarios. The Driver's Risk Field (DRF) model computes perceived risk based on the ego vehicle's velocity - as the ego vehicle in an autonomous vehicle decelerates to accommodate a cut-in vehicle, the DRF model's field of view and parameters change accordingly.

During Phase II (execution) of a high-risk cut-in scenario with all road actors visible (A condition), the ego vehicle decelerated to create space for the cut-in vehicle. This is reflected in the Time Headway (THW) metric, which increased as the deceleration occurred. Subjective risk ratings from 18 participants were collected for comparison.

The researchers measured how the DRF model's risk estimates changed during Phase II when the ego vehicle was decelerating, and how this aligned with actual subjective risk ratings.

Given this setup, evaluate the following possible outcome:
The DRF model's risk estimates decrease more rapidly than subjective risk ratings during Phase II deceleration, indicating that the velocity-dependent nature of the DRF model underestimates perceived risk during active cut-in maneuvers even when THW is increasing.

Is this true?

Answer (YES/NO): NO